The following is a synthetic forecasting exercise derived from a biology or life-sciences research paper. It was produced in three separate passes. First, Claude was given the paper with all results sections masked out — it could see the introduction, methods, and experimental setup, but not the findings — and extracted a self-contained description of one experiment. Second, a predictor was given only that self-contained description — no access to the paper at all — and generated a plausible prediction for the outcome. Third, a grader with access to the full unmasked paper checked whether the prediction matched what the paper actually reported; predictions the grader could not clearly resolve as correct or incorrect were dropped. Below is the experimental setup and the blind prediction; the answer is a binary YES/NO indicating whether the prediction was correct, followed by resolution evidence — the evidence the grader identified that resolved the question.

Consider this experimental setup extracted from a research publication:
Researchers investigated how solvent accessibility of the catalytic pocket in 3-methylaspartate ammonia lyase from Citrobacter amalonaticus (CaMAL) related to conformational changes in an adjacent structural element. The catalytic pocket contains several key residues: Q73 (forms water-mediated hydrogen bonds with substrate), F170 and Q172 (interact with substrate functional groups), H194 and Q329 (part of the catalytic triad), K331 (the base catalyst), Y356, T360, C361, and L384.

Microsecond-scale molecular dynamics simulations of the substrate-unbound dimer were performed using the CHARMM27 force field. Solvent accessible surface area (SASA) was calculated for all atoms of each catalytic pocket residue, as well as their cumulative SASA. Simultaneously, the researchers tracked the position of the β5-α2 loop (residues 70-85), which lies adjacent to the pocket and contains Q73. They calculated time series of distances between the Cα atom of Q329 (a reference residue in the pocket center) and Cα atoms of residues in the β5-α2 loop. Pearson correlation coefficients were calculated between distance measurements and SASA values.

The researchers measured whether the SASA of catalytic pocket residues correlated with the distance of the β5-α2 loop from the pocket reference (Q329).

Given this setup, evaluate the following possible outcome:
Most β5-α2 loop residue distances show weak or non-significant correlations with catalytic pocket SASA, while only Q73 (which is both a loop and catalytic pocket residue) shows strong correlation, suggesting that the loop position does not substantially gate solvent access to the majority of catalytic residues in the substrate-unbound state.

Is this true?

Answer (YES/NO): NO